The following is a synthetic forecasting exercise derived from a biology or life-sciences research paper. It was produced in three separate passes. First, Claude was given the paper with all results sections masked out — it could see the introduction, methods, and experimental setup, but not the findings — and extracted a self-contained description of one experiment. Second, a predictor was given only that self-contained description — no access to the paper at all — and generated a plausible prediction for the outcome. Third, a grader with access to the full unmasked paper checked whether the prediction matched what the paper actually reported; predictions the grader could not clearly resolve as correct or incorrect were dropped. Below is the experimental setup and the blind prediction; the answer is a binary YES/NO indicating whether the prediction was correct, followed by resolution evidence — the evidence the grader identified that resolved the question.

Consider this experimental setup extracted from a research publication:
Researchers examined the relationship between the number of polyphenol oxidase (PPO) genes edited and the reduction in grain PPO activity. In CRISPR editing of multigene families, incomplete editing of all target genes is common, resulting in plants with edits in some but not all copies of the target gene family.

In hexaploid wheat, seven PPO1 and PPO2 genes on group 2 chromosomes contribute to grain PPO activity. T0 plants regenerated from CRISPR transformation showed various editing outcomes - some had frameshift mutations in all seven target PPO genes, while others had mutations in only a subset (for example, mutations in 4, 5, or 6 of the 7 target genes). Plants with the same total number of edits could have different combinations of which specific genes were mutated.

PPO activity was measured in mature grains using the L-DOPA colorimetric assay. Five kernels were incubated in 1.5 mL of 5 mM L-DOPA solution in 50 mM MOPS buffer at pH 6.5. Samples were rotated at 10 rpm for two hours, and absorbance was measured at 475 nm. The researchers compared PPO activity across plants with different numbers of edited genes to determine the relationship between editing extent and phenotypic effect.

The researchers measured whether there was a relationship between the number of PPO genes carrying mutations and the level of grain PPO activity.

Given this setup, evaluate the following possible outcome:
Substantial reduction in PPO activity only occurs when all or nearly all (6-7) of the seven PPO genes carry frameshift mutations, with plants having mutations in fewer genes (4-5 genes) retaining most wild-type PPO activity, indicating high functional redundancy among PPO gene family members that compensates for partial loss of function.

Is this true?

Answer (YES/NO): NO